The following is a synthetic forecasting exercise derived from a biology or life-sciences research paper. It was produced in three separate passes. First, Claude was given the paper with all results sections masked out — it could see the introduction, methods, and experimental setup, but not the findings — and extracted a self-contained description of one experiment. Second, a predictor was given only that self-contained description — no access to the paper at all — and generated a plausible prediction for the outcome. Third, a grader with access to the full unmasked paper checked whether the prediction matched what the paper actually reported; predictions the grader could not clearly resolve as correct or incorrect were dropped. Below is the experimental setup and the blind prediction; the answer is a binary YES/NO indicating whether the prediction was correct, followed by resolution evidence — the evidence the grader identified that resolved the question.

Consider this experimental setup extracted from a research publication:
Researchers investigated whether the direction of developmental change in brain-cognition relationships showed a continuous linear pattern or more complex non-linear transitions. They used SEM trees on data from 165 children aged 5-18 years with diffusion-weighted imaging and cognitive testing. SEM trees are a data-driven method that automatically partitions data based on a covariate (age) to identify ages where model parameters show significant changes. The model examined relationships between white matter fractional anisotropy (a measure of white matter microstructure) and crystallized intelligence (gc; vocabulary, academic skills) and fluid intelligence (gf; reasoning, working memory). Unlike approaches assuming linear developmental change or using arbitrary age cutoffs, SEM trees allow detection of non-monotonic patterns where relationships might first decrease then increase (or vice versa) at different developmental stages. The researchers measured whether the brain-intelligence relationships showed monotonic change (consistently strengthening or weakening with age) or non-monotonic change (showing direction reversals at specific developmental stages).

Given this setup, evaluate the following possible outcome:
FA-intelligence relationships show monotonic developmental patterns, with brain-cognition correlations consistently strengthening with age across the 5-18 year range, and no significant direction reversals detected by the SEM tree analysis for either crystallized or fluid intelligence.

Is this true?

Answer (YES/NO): NO